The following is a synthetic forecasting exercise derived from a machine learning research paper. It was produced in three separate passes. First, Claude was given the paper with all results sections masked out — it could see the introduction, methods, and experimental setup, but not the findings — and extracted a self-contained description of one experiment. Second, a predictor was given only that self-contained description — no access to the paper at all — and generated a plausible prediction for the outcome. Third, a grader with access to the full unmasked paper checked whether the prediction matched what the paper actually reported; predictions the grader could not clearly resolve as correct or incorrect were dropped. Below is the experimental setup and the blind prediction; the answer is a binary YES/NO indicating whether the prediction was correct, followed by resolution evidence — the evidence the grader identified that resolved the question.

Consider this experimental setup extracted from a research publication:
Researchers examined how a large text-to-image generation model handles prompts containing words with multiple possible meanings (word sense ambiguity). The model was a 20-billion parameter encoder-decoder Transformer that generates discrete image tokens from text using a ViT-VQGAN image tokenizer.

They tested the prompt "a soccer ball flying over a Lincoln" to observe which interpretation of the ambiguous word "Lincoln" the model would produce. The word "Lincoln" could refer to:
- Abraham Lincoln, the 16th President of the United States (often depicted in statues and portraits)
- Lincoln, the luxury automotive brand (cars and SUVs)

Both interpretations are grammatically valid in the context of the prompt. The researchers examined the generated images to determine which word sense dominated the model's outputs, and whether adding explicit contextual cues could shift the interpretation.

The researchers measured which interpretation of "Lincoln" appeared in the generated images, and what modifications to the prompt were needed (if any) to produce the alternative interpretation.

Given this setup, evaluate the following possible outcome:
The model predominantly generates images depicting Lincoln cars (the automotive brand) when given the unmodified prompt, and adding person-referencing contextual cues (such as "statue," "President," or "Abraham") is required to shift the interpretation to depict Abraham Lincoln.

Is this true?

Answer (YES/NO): NO